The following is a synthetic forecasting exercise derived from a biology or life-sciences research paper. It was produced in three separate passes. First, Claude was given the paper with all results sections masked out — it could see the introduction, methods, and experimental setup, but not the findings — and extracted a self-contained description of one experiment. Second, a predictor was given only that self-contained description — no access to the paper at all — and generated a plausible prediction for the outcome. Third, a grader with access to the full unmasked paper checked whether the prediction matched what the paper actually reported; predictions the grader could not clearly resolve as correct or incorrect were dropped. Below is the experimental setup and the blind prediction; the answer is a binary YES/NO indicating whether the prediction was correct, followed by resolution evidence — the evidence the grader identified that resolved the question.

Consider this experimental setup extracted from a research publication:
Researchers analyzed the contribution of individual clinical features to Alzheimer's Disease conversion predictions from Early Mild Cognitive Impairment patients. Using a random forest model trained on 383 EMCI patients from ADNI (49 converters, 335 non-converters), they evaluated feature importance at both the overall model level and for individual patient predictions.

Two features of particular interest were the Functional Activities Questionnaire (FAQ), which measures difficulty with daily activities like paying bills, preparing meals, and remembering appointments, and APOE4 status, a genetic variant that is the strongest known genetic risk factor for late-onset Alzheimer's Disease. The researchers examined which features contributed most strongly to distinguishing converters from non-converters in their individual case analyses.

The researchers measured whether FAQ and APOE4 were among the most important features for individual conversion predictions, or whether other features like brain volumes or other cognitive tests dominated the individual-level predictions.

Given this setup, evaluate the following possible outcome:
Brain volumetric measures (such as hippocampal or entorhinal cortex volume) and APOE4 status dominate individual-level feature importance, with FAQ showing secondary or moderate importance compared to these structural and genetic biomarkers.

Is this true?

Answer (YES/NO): NO